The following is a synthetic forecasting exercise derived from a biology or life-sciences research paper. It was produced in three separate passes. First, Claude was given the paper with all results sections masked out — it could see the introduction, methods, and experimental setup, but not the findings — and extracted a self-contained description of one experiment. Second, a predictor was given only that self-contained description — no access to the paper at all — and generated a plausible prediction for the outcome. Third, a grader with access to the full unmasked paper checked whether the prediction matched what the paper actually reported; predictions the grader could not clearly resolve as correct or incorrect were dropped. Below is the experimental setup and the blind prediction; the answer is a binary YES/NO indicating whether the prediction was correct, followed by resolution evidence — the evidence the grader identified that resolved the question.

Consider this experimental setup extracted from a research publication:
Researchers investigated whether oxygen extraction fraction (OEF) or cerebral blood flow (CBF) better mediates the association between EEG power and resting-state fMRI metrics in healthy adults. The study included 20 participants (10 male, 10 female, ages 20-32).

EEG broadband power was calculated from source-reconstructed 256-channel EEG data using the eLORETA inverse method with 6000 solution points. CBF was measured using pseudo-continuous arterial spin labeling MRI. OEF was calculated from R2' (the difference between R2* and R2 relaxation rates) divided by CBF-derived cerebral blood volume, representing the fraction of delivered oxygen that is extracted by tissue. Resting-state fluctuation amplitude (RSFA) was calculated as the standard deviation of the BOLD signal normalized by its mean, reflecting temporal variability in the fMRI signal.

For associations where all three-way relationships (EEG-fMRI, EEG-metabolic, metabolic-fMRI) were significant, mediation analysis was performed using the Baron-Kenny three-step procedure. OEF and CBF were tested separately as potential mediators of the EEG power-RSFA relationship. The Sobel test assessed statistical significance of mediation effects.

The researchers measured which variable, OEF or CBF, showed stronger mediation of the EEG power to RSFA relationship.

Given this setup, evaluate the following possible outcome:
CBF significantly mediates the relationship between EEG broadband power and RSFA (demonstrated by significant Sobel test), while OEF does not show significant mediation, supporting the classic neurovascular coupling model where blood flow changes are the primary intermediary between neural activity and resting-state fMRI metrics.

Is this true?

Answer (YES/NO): NO